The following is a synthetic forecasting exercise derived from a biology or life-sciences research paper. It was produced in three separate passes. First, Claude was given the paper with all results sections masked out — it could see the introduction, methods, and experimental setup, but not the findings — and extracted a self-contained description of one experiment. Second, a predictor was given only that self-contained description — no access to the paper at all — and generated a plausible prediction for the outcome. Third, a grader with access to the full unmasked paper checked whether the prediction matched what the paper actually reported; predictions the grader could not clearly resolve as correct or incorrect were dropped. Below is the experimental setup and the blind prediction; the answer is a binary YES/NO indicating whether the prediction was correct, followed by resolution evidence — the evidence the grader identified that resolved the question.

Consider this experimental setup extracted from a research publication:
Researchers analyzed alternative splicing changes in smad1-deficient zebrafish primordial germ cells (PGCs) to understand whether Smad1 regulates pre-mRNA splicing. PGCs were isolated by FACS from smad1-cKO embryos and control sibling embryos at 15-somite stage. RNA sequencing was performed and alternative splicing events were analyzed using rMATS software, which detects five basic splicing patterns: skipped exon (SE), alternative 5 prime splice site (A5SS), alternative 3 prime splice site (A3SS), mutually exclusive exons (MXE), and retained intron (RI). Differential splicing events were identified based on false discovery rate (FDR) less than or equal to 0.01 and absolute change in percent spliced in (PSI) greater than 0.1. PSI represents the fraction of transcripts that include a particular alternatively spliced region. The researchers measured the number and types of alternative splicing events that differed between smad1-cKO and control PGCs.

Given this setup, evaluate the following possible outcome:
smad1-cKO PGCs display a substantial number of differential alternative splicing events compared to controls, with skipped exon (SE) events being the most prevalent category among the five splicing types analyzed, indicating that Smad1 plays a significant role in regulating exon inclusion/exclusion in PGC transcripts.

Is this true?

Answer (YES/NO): YES